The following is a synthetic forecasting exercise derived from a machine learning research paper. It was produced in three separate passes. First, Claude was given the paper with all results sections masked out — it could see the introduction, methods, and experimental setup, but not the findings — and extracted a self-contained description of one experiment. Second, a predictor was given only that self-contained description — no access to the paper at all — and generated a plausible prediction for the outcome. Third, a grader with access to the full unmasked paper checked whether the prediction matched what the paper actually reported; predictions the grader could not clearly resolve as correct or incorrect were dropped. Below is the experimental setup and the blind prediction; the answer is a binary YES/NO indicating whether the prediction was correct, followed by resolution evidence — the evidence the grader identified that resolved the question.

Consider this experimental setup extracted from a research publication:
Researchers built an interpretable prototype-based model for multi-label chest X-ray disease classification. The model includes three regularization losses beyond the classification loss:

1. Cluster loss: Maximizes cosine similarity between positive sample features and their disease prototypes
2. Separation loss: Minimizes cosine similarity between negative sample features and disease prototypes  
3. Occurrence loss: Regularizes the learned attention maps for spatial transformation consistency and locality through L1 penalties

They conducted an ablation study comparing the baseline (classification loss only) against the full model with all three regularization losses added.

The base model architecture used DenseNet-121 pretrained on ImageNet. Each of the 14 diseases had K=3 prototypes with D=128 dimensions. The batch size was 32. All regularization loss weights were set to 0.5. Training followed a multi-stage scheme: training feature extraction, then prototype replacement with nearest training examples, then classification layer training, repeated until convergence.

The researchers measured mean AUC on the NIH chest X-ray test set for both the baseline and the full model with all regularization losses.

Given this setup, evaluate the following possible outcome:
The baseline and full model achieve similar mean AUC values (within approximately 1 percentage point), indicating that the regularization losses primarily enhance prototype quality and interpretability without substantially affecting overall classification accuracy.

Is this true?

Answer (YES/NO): NO